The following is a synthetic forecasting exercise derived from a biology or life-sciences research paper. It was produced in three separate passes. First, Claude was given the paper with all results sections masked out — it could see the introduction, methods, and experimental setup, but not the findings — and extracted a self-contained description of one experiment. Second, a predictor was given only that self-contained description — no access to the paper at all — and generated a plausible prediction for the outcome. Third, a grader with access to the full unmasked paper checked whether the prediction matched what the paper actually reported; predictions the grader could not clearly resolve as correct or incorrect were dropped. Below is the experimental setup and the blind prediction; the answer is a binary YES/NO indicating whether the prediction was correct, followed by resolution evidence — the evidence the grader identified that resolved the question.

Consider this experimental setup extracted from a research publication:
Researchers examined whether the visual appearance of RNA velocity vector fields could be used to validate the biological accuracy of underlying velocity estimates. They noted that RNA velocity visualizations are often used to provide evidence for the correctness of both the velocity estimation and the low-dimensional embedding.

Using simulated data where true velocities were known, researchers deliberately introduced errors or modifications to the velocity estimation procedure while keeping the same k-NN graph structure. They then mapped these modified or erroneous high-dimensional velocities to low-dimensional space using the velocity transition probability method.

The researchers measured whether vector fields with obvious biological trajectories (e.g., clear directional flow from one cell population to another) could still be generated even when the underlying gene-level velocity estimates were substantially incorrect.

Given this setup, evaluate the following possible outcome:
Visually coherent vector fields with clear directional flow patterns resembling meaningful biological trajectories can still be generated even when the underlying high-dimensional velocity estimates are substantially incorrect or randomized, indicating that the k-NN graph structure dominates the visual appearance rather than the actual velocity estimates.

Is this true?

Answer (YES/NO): YES